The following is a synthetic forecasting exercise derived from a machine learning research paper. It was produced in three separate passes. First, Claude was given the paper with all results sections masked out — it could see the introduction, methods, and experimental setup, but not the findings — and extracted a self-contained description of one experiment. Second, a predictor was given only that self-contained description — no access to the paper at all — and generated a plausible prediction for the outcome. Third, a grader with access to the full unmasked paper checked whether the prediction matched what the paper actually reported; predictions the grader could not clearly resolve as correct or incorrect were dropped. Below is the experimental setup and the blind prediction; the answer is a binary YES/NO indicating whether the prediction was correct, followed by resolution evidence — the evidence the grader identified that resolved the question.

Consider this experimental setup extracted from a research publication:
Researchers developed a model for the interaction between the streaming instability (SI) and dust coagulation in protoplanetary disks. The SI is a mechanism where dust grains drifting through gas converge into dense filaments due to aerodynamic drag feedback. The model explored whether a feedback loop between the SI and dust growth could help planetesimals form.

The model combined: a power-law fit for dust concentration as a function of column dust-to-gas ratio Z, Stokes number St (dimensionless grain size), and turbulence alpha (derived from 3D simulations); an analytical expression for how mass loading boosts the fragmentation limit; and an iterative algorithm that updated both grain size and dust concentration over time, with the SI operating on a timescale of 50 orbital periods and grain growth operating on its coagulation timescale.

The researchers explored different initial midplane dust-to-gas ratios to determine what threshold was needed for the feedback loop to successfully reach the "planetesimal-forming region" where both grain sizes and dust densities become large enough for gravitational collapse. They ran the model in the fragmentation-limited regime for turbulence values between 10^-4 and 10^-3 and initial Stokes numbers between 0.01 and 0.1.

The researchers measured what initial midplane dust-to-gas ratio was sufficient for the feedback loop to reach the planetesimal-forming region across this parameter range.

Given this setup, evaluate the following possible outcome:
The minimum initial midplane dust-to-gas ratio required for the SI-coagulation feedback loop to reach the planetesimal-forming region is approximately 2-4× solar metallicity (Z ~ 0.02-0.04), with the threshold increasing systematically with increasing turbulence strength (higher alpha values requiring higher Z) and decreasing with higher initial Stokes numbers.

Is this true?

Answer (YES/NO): NO